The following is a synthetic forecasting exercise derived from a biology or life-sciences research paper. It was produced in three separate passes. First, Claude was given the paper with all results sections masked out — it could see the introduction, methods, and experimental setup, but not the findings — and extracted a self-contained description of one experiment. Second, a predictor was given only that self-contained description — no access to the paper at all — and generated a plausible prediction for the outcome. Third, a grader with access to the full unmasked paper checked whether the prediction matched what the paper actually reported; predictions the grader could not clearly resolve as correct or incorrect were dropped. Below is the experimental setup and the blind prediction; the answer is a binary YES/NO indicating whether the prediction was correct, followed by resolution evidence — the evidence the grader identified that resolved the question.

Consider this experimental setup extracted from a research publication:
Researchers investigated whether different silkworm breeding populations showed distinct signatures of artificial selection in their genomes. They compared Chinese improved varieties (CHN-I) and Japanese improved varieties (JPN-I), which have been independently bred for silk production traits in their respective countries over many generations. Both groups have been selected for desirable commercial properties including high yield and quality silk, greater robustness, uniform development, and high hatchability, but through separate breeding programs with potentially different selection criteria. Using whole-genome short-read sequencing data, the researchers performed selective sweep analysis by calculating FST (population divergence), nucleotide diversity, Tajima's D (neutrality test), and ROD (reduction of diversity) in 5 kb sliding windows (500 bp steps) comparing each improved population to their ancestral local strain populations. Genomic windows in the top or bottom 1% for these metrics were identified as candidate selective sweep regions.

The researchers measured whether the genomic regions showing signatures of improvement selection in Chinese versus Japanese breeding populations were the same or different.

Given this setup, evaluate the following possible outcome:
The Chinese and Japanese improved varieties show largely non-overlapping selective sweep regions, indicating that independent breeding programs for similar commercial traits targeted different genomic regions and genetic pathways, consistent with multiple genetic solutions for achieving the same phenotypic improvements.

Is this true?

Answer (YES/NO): YES